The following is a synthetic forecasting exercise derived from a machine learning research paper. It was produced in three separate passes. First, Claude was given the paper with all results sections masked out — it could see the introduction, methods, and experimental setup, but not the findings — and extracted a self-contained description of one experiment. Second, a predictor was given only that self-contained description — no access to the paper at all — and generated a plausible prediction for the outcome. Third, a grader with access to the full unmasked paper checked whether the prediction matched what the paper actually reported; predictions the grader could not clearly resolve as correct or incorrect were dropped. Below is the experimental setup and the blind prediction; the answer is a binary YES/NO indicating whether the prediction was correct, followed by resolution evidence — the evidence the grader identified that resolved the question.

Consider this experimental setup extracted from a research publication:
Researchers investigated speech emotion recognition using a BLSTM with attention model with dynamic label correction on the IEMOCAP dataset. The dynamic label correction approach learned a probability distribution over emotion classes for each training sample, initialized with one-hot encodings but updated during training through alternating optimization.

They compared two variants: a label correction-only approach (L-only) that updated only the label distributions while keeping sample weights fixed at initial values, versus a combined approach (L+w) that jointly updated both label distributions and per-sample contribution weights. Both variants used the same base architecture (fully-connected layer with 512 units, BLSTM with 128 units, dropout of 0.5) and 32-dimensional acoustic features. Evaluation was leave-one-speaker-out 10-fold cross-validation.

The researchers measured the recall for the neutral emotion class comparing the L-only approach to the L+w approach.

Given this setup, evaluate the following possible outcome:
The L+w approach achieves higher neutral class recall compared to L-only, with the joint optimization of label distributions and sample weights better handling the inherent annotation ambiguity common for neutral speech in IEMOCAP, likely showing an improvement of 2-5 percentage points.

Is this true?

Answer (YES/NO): NO